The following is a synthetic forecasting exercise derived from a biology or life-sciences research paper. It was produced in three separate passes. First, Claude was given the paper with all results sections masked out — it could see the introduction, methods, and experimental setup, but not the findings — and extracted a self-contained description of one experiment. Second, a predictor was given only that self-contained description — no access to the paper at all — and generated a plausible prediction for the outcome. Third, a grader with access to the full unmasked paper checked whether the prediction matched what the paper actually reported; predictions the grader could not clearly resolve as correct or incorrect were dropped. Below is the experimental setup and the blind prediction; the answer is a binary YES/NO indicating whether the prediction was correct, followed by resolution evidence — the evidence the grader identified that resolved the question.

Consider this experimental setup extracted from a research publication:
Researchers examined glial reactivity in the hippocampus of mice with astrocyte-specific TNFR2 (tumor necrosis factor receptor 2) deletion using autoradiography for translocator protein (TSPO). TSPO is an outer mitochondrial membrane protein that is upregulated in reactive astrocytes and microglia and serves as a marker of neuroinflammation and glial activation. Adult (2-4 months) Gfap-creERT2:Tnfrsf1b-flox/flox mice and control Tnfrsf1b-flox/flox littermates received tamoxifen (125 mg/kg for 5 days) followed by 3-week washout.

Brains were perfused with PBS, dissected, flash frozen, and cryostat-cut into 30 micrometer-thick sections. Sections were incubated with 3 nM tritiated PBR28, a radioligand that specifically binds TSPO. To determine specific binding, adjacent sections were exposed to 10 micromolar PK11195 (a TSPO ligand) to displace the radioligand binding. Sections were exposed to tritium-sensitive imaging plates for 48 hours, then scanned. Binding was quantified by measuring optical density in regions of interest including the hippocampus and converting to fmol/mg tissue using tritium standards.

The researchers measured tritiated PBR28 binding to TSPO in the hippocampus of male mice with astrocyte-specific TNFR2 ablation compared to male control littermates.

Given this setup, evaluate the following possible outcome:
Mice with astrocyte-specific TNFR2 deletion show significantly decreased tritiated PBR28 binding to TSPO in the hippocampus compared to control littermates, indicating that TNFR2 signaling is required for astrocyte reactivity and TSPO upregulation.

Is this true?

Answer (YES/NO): NO